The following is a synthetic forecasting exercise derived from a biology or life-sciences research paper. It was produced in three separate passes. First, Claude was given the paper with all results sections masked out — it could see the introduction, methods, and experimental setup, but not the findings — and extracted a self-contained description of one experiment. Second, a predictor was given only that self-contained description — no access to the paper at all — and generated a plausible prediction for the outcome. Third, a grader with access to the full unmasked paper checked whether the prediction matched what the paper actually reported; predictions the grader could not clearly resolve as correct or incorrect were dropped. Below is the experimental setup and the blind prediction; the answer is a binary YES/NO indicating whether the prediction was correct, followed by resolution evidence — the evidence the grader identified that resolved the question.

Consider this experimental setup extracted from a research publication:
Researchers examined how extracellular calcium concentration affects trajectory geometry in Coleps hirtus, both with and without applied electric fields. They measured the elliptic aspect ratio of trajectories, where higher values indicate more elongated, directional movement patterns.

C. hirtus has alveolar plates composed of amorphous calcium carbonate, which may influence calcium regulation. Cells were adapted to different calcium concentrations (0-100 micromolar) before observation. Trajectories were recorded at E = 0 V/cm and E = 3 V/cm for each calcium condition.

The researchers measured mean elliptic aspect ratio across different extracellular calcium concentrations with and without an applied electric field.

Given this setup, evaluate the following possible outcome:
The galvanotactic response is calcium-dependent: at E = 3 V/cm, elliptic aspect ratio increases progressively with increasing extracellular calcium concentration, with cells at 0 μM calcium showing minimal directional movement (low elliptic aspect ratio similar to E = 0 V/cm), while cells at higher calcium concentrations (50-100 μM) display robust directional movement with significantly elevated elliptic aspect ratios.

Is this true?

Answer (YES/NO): NO